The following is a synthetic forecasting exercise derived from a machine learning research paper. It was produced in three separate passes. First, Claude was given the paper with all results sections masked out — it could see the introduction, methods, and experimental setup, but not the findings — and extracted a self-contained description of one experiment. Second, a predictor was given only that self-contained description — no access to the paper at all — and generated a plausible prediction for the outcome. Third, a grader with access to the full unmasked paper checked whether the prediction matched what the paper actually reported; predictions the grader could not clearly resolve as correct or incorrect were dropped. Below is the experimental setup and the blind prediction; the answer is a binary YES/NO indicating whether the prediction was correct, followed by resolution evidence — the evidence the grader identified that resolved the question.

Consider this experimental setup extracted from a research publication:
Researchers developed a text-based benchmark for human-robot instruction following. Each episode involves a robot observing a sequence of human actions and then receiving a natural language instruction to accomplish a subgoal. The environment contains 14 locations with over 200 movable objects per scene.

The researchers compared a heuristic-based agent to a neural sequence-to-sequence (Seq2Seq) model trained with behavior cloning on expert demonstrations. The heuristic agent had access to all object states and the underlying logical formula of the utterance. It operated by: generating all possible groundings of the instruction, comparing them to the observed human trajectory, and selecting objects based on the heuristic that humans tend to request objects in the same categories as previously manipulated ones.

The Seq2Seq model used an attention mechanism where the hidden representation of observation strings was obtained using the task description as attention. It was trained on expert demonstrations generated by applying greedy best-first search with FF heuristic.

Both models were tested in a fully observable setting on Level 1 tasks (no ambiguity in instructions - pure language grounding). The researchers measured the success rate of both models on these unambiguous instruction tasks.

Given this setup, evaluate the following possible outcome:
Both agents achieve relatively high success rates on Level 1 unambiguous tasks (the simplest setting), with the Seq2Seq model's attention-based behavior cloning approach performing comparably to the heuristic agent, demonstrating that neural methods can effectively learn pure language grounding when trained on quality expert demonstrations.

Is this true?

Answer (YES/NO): NO